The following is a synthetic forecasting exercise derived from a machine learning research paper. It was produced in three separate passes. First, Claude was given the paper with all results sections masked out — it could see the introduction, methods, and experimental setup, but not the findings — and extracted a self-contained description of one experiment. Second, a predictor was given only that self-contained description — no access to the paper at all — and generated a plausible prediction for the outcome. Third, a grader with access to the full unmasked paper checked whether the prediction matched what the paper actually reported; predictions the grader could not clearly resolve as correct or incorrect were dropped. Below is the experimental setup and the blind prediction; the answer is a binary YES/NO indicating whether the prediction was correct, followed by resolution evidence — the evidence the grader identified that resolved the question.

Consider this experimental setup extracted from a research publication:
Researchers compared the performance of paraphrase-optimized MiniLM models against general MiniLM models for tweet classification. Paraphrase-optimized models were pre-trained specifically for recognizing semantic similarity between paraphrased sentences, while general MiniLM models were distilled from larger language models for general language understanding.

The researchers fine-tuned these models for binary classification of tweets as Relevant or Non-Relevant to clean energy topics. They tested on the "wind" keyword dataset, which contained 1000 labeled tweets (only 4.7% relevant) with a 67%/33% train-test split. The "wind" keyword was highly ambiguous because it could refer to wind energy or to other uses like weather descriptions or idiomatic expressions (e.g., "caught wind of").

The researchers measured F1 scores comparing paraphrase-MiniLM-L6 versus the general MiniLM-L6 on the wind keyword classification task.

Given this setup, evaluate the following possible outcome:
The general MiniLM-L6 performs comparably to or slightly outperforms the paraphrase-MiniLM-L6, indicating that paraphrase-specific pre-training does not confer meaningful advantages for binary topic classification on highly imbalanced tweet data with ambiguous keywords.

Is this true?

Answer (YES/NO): YES